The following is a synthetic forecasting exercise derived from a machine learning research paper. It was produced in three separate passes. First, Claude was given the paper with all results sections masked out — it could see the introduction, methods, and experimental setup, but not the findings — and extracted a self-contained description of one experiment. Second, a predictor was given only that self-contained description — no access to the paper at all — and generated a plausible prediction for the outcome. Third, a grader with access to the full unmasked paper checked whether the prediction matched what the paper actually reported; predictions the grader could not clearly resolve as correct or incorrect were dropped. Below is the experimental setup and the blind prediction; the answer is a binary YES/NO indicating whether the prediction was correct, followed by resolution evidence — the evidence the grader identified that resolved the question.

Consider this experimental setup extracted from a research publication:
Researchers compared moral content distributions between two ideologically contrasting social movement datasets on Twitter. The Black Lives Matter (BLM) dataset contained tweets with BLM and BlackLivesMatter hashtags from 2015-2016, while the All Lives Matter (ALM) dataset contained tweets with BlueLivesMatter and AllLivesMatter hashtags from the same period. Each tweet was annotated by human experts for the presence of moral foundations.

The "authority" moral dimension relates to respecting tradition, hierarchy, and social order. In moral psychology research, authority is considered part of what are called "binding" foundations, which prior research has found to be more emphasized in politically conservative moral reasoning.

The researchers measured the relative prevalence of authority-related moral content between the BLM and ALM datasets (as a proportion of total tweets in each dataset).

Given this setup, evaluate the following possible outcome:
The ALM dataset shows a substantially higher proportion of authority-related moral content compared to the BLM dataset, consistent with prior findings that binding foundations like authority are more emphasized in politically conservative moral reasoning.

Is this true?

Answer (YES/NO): NO